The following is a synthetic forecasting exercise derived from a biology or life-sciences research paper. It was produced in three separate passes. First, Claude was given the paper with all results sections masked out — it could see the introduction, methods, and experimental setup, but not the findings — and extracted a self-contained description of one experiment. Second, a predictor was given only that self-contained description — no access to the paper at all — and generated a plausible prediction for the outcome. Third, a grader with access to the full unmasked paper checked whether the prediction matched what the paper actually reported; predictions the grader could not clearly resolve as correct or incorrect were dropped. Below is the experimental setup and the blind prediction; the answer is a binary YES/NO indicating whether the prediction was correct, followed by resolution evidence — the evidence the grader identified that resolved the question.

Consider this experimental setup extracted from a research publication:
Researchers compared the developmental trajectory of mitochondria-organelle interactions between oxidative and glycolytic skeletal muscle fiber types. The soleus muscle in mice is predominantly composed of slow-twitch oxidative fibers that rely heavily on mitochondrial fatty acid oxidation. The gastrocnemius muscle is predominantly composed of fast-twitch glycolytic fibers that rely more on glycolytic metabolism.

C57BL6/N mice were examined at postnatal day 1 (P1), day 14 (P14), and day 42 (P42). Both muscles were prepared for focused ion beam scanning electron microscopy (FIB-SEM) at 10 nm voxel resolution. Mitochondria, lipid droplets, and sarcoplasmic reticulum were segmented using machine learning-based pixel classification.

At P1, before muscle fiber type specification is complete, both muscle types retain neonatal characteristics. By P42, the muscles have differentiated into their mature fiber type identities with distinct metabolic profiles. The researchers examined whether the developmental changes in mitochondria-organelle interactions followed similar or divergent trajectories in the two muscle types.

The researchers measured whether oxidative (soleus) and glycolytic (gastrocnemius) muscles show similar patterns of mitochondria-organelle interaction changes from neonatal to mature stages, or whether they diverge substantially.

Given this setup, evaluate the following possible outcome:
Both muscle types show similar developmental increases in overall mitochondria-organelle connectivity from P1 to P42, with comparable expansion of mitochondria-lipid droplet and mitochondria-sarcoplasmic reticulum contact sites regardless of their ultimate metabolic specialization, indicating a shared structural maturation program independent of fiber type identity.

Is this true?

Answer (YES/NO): NO